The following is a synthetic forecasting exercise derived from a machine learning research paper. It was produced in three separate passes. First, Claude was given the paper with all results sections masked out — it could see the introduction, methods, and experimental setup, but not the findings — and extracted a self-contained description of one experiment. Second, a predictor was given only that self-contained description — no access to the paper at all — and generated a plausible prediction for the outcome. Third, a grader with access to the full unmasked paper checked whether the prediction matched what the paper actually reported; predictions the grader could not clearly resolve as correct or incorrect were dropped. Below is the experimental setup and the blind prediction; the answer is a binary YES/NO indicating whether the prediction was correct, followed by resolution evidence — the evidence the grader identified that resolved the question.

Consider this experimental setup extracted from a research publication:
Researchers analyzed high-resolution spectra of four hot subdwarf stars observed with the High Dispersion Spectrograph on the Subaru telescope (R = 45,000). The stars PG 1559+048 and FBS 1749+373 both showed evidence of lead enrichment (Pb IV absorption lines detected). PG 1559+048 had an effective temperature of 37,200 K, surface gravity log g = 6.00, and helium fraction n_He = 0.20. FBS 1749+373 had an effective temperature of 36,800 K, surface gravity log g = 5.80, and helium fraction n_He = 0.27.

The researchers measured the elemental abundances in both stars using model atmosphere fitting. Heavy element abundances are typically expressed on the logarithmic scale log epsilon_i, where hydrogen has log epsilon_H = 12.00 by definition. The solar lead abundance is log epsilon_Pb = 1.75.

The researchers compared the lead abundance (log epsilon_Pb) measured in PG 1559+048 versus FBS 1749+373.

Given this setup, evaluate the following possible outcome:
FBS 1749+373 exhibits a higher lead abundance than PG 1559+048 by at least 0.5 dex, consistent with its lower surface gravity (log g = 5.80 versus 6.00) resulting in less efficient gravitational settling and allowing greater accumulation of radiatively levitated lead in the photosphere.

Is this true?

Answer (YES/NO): NO